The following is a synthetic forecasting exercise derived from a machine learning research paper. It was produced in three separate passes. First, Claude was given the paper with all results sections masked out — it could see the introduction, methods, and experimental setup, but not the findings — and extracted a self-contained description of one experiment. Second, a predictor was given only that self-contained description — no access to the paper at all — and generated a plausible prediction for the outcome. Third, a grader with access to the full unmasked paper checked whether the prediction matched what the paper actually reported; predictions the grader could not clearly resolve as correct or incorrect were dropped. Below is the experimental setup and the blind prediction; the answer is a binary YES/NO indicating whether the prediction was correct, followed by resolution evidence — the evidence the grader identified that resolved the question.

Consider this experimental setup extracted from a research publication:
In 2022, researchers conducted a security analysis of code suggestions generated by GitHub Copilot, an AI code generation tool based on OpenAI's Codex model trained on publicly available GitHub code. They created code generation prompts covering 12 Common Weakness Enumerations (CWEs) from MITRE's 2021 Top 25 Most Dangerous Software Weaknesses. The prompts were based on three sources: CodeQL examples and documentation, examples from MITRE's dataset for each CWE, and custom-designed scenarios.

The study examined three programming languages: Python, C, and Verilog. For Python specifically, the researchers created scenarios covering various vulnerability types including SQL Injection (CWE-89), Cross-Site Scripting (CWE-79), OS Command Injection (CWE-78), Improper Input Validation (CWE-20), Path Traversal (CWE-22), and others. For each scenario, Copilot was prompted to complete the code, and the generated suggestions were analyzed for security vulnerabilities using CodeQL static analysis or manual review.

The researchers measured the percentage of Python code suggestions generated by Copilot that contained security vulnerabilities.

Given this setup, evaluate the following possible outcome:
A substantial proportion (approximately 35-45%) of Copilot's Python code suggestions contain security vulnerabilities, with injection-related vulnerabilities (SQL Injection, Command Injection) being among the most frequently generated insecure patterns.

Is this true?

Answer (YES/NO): YES